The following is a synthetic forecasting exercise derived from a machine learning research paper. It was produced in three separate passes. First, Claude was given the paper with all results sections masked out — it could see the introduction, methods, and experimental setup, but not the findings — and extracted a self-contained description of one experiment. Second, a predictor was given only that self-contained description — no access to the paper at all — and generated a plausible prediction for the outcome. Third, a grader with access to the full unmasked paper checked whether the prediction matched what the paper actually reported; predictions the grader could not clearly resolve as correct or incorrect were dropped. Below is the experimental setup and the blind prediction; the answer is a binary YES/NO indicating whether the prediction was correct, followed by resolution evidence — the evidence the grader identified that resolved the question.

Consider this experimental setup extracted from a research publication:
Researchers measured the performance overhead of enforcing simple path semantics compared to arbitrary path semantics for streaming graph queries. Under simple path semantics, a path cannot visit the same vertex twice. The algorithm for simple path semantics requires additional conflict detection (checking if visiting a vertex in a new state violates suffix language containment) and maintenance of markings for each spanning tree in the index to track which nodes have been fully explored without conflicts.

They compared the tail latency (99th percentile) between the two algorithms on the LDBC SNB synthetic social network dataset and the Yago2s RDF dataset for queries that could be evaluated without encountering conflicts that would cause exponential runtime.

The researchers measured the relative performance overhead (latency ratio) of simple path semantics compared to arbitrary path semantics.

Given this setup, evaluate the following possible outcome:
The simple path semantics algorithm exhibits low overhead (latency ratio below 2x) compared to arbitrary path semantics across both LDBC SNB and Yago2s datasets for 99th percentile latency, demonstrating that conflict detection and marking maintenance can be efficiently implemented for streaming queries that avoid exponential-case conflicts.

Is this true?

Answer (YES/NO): NO